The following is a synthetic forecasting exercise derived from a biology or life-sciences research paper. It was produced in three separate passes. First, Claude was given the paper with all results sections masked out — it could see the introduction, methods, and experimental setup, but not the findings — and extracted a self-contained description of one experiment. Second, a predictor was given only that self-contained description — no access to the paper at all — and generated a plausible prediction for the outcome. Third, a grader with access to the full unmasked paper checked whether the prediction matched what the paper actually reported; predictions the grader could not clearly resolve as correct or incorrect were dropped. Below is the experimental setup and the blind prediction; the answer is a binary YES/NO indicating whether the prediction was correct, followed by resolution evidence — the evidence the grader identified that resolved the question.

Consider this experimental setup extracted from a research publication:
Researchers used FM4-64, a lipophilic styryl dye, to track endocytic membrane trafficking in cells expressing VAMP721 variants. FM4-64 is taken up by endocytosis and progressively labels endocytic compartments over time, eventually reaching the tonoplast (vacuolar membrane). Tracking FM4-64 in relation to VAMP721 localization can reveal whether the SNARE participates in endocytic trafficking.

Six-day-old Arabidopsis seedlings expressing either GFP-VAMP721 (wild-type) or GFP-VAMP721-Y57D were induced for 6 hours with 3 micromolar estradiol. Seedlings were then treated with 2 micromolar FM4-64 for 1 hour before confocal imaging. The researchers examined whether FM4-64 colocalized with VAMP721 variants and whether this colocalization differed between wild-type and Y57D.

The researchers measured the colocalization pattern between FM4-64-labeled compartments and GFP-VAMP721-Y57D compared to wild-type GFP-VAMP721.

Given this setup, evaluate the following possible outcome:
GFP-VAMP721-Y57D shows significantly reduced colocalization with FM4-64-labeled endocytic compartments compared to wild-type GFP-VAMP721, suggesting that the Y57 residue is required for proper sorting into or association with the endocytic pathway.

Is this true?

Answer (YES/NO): NO